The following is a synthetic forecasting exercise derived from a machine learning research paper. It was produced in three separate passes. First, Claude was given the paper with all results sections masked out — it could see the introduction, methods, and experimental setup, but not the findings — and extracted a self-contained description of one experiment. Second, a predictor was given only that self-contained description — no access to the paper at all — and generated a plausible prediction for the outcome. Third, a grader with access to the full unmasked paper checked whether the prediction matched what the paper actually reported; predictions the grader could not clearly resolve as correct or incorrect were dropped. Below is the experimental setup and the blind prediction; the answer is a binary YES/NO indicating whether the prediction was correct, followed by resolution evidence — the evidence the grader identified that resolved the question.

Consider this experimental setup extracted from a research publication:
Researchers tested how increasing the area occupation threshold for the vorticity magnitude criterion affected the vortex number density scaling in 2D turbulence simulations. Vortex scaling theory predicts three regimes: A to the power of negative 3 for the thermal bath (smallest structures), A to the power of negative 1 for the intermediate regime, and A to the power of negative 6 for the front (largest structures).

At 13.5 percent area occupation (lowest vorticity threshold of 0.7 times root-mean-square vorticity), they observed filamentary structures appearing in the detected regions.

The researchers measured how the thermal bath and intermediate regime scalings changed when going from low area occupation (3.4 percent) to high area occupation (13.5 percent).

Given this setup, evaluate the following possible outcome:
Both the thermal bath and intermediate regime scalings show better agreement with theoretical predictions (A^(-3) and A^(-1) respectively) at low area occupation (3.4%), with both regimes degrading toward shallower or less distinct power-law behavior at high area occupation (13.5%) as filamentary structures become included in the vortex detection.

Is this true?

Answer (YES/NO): NO